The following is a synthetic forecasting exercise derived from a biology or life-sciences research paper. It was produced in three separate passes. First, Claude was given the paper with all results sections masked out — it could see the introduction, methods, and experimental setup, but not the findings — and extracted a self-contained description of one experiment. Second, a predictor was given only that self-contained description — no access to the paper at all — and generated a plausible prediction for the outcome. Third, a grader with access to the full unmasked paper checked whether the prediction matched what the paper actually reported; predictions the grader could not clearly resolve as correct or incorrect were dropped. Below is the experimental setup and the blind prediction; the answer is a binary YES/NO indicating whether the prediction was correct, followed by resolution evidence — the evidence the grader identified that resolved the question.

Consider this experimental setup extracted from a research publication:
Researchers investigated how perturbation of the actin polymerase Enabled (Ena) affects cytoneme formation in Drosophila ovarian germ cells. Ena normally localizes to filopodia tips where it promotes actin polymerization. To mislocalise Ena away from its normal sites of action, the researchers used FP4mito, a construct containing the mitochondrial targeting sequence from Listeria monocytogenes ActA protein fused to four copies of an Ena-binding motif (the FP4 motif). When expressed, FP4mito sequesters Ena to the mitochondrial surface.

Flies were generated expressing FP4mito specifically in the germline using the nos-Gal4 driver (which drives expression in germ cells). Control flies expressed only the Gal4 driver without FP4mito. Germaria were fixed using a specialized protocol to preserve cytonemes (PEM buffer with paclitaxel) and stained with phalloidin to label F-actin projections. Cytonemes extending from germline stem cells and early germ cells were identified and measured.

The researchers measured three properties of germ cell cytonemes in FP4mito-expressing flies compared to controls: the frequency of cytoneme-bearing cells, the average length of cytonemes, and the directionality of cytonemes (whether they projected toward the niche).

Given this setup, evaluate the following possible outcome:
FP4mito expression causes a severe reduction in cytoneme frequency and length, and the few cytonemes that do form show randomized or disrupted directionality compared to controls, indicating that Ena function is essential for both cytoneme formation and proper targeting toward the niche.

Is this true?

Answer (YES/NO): YES